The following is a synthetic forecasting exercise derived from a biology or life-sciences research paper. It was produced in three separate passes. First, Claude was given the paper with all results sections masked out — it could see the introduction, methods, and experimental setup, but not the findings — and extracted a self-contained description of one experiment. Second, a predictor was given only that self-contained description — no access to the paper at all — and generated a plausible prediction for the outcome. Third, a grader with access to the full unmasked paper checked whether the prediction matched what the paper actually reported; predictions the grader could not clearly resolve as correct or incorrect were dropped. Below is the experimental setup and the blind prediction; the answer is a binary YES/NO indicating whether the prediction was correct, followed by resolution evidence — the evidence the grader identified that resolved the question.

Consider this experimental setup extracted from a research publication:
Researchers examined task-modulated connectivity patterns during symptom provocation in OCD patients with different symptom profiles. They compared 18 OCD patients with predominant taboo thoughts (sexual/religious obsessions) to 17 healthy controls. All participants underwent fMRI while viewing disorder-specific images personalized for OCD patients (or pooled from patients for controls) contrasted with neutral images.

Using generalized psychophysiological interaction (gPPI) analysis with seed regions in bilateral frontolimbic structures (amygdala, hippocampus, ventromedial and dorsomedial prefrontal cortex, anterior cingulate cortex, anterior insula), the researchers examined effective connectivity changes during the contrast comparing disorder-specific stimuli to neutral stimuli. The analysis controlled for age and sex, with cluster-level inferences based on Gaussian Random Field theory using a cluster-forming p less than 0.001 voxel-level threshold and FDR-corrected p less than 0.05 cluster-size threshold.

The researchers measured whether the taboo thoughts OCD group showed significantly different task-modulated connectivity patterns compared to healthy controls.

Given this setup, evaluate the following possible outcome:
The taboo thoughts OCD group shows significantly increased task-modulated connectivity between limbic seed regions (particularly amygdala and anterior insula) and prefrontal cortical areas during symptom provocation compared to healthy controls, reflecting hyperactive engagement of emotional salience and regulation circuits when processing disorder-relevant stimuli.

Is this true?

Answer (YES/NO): NO